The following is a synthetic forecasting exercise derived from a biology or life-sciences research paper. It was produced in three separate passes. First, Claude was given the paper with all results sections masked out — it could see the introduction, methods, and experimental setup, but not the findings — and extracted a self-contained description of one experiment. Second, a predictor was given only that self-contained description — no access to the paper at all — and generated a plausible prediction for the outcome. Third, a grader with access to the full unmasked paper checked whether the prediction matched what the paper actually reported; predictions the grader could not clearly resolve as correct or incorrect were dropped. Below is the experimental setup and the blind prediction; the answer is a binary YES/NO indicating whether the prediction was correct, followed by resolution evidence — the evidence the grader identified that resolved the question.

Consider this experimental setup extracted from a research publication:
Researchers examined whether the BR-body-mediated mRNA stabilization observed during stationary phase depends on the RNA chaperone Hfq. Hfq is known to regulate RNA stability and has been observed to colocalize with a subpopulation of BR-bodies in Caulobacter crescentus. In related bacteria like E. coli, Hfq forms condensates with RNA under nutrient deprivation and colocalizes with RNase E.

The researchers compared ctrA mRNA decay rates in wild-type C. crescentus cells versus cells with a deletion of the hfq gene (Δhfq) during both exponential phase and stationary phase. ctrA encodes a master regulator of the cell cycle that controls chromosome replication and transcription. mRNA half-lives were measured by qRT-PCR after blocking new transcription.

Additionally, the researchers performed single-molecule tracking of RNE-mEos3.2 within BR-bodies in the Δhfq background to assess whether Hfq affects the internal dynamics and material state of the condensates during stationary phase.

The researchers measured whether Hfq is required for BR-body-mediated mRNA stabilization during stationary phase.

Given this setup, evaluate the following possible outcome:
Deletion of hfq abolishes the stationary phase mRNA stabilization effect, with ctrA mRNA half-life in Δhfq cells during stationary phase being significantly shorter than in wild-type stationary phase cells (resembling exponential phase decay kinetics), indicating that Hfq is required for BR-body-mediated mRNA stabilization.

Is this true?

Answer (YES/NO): NO